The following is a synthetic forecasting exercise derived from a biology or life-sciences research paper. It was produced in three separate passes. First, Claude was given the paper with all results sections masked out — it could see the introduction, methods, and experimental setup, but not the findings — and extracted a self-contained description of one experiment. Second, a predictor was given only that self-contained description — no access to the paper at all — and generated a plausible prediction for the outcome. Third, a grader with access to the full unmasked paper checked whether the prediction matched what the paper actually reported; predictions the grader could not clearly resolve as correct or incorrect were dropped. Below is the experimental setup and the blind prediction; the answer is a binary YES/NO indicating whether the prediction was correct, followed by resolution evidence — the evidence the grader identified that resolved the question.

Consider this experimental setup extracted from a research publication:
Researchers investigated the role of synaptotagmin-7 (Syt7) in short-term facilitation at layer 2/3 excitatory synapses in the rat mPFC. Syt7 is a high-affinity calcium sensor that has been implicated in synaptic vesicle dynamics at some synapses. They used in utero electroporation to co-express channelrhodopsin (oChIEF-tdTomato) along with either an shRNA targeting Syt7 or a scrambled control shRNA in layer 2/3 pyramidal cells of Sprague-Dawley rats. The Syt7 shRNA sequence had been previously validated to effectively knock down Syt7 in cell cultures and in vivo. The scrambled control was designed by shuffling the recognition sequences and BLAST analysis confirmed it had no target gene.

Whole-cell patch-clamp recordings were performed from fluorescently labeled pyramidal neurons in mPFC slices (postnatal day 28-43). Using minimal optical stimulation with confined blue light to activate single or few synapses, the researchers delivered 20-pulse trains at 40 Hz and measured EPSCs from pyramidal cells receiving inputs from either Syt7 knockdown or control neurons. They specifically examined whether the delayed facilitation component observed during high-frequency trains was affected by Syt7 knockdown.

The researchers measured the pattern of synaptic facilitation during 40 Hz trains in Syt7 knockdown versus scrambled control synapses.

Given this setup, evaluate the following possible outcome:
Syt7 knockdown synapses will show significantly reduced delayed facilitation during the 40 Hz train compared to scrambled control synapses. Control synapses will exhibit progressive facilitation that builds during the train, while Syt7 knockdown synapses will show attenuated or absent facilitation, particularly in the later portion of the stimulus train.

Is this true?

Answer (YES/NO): YES